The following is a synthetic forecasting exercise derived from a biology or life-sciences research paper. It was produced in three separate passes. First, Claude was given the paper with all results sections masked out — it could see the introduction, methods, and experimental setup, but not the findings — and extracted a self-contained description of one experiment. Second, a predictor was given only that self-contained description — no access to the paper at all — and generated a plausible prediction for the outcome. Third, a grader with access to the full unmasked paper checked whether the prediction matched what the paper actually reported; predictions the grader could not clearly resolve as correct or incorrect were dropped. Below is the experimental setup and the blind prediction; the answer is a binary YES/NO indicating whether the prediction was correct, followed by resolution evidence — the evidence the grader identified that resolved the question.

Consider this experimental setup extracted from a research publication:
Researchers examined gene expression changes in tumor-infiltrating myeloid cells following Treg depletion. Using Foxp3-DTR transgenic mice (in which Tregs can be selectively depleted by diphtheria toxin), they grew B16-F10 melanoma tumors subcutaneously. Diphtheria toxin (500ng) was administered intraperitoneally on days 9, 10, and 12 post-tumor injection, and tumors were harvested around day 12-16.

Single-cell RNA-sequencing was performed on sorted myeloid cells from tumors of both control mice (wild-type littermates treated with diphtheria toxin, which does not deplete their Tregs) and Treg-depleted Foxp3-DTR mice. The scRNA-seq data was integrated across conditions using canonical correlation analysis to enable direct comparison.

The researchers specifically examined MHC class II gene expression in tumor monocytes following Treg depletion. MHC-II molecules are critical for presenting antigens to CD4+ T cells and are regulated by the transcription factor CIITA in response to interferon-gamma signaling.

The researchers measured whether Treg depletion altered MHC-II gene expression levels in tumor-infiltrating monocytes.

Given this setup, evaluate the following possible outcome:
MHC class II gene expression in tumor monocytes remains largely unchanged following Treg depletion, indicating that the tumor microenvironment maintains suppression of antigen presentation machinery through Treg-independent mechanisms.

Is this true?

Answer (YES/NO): NO